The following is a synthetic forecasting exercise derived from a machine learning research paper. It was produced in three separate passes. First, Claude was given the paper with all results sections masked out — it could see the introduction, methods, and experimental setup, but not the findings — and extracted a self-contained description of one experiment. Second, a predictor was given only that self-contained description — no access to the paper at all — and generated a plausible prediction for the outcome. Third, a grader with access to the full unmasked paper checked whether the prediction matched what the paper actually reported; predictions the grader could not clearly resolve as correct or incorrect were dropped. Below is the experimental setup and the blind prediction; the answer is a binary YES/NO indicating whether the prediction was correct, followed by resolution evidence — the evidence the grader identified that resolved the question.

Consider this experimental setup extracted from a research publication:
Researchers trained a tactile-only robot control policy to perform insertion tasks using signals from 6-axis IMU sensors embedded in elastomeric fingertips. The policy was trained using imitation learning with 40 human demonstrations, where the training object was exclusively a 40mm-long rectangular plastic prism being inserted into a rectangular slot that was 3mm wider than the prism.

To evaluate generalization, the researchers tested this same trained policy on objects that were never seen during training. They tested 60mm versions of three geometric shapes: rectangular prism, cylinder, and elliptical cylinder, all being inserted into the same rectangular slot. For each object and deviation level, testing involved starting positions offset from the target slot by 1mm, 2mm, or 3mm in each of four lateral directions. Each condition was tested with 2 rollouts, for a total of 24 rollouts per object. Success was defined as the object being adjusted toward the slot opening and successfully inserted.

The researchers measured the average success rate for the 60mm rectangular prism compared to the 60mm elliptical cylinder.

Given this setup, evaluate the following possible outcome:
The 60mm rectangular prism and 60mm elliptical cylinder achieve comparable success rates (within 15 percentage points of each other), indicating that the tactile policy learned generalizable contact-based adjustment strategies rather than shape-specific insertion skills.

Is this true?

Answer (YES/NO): NO